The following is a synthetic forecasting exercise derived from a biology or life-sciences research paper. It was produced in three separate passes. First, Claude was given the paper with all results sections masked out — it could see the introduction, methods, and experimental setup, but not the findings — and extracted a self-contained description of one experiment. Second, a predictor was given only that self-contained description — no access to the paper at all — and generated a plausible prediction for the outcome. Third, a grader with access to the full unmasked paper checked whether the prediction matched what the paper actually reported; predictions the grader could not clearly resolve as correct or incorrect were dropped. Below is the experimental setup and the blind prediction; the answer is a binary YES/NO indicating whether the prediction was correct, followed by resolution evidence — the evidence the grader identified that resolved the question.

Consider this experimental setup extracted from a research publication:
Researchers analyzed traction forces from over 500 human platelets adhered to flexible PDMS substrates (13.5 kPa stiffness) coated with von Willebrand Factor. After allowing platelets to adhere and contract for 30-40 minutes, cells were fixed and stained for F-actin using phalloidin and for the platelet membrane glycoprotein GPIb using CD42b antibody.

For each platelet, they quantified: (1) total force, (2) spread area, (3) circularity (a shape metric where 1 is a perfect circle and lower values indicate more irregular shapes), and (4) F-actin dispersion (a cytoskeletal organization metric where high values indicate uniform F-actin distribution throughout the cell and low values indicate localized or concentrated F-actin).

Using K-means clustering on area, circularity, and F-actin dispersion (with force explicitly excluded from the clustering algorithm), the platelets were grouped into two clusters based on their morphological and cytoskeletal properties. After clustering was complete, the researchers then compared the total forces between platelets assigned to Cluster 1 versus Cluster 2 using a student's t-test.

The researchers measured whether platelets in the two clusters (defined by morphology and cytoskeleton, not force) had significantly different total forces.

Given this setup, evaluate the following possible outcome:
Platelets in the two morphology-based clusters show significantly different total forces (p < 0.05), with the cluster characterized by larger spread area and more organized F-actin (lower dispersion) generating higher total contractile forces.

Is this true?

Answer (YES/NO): NO